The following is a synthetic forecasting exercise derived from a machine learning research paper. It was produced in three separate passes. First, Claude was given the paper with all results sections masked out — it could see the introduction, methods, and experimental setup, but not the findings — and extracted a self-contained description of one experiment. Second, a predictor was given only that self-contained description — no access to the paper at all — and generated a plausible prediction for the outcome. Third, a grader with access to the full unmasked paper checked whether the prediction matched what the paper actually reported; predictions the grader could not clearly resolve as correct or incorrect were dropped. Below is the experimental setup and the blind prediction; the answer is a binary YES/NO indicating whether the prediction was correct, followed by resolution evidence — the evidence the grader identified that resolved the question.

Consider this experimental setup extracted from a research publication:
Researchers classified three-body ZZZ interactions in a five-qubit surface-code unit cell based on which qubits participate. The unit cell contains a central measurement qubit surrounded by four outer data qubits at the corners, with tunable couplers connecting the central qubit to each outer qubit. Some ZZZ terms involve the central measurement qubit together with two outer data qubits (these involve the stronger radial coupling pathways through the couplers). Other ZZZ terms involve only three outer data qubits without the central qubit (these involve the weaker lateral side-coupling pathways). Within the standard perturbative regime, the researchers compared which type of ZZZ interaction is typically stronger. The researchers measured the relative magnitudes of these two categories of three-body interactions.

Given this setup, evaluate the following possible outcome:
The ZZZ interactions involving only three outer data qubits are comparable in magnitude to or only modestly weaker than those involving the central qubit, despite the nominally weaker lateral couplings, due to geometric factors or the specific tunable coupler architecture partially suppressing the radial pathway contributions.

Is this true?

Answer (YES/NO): NO